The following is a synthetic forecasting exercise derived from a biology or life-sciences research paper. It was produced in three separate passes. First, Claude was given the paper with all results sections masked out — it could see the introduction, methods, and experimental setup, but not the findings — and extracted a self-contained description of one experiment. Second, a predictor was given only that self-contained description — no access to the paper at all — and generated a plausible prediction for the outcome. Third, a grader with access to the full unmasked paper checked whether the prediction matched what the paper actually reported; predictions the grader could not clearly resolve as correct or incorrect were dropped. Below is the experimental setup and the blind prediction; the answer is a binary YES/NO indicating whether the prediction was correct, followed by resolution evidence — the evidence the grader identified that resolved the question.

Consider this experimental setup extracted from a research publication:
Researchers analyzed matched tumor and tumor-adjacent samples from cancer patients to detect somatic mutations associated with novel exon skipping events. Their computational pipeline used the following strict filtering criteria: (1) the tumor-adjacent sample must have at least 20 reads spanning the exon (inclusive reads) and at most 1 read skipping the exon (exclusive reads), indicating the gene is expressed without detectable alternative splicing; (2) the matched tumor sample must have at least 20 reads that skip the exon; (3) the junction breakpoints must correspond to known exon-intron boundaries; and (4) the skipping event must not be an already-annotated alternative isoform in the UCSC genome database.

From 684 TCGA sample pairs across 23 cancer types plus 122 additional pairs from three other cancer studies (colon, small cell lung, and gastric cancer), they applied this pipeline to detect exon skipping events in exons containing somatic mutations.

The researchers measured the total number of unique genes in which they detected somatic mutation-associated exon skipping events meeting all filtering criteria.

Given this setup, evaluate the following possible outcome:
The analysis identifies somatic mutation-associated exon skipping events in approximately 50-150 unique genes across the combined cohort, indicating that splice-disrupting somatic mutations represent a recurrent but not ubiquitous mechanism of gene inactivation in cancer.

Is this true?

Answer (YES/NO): NO